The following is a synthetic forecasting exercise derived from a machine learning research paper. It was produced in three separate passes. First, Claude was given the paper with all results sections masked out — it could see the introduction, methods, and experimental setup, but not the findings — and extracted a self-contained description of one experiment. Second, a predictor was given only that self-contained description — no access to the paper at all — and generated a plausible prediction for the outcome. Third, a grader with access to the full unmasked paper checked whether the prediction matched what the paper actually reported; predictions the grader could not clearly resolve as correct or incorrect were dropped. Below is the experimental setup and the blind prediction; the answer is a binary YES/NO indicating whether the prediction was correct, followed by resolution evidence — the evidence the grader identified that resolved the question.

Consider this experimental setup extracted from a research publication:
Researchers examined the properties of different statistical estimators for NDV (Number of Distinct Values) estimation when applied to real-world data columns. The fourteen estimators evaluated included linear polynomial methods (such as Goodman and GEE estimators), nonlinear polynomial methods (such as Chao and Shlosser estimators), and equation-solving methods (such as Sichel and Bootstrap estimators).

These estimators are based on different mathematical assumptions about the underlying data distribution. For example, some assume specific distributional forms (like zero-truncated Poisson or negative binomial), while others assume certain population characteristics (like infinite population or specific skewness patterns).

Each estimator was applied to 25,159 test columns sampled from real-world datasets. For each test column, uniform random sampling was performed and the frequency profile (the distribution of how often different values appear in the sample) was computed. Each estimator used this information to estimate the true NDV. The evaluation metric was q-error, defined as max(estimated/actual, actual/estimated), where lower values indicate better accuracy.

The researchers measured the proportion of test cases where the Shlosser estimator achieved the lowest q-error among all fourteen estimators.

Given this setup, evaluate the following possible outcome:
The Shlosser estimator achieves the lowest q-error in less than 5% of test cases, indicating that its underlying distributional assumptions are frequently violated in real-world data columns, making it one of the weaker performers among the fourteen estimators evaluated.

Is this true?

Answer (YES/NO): NO